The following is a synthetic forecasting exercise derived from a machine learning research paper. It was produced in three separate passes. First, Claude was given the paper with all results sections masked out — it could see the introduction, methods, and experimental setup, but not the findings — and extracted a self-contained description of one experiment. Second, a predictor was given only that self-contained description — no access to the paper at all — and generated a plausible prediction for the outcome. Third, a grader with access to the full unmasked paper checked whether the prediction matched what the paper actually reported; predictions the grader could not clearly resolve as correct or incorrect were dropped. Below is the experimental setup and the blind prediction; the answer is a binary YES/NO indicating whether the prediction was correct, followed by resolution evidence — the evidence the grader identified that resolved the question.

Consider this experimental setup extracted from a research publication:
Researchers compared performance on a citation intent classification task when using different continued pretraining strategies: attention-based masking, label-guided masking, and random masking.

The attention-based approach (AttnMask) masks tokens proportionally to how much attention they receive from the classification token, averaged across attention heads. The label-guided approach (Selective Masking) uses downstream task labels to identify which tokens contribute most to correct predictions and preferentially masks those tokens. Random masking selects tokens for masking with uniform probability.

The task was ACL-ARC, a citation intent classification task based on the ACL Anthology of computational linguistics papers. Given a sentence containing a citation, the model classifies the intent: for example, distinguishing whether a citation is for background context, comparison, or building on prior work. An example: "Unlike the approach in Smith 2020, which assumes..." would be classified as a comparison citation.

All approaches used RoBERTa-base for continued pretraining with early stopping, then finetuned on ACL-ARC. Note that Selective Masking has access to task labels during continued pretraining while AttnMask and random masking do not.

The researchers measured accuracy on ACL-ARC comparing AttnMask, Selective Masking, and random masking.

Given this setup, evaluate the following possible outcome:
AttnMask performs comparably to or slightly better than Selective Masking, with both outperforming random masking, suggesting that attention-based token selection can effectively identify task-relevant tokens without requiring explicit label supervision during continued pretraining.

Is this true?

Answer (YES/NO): NO